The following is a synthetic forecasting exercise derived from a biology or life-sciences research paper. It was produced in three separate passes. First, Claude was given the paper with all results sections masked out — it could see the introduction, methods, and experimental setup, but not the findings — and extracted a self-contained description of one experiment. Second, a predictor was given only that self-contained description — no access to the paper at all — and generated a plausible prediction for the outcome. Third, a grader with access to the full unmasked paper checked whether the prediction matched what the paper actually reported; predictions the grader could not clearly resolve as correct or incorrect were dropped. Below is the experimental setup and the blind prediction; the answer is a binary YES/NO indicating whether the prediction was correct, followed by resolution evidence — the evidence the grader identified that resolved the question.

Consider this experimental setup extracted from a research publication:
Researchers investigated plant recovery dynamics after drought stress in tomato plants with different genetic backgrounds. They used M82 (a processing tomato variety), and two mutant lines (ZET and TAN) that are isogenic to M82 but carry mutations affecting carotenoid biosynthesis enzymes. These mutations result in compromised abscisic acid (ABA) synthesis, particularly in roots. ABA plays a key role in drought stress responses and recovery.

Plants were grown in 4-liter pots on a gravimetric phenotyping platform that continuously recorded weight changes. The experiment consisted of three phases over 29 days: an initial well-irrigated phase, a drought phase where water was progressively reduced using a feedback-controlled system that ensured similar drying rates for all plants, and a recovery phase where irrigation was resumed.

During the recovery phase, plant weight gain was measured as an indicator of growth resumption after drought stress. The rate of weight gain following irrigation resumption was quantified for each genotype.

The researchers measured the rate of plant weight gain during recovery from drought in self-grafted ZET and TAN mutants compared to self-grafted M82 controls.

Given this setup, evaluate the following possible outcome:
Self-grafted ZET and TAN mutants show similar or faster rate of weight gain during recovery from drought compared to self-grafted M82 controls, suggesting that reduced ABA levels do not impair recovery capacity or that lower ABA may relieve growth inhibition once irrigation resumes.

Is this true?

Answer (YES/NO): NO